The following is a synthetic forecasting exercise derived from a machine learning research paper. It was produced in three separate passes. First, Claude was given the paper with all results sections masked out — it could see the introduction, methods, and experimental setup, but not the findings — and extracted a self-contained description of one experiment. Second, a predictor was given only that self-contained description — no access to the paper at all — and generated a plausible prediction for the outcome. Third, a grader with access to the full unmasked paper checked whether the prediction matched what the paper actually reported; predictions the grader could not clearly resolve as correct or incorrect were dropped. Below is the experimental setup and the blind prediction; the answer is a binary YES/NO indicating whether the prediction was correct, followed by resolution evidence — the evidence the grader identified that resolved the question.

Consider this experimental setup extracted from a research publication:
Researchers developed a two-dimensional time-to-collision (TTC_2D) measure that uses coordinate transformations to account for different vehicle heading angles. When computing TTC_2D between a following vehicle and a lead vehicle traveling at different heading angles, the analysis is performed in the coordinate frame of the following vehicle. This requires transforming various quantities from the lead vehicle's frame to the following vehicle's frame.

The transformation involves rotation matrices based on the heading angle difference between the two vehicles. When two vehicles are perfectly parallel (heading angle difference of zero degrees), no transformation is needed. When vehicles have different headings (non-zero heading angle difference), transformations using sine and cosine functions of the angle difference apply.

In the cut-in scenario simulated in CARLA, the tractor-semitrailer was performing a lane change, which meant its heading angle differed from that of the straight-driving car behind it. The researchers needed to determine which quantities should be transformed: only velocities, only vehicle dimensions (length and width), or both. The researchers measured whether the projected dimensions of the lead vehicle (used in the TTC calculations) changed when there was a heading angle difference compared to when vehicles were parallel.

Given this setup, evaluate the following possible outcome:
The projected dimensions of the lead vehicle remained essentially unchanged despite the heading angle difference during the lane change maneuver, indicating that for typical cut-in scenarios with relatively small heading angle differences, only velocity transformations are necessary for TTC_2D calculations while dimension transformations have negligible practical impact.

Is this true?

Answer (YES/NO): NO